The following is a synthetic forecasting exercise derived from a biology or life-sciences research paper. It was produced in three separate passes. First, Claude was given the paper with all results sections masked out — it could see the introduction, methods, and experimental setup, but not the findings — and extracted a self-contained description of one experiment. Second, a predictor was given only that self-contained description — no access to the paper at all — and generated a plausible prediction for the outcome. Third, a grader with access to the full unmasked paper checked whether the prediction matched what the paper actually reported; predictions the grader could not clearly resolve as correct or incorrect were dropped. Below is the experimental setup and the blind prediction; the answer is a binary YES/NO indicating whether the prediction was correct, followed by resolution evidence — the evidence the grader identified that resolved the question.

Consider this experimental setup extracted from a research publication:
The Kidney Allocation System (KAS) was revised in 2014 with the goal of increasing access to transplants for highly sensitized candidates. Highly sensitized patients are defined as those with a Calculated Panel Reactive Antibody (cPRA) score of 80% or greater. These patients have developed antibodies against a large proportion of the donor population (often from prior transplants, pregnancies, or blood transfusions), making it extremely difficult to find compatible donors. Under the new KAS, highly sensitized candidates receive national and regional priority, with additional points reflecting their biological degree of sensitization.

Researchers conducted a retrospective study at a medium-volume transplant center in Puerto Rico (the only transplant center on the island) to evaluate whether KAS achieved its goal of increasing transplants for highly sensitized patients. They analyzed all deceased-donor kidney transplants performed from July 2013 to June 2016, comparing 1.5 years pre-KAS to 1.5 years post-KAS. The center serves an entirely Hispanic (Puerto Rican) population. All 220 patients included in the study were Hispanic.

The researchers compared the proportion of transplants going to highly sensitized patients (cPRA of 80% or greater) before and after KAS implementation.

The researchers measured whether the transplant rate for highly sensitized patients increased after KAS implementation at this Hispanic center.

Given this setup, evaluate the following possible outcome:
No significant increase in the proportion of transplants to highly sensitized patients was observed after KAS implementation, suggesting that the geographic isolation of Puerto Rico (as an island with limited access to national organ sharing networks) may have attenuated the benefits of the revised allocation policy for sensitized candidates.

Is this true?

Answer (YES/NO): YES